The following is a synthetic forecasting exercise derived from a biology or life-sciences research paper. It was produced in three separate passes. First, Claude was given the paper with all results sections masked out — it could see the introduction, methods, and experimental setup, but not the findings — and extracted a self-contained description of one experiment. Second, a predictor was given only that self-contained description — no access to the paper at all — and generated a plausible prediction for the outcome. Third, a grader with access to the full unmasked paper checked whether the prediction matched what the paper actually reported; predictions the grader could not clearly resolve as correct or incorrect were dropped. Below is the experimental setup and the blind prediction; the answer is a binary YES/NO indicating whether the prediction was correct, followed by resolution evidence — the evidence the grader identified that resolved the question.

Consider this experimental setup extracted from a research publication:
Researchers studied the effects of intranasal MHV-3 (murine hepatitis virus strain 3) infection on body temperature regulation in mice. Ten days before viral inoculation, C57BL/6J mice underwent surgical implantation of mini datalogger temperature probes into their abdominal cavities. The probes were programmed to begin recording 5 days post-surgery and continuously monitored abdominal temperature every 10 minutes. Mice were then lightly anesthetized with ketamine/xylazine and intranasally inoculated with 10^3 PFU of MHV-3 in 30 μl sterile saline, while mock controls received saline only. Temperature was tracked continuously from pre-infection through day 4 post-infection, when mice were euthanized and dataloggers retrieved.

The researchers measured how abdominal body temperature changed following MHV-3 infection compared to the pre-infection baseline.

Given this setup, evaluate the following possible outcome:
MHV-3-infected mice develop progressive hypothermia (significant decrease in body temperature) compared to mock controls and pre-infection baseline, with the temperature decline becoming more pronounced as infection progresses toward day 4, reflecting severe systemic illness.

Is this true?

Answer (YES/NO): NO